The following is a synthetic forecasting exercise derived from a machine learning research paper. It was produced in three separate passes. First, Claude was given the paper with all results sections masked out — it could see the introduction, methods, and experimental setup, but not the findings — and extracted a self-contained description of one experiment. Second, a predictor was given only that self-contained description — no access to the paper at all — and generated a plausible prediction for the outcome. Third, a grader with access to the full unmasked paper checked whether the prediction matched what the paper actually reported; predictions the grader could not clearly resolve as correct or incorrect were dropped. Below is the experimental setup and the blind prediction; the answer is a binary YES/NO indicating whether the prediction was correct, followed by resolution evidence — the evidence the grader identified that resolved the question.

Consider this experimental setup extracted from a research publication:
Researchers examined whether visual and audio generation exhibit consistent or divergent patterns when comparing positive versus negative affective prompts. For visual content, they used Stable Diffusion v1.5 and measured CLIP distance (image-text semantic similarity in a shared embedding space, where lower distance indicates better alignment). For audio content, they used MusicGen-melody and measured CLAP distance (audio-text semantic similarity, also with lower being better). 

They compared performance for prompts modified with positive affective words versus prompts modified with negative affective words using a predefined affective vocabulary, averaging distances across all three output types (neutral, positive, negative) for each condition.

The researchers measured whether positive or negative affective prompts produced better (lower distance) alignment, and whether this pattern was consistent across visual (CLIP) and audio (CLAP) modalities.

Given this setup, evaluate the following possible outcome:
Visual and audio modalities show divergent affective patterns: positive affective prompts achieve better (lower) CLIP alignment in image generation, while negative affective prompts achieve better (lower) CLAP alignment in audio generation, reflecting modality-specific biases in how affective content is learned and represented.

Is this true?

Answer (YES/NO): YES